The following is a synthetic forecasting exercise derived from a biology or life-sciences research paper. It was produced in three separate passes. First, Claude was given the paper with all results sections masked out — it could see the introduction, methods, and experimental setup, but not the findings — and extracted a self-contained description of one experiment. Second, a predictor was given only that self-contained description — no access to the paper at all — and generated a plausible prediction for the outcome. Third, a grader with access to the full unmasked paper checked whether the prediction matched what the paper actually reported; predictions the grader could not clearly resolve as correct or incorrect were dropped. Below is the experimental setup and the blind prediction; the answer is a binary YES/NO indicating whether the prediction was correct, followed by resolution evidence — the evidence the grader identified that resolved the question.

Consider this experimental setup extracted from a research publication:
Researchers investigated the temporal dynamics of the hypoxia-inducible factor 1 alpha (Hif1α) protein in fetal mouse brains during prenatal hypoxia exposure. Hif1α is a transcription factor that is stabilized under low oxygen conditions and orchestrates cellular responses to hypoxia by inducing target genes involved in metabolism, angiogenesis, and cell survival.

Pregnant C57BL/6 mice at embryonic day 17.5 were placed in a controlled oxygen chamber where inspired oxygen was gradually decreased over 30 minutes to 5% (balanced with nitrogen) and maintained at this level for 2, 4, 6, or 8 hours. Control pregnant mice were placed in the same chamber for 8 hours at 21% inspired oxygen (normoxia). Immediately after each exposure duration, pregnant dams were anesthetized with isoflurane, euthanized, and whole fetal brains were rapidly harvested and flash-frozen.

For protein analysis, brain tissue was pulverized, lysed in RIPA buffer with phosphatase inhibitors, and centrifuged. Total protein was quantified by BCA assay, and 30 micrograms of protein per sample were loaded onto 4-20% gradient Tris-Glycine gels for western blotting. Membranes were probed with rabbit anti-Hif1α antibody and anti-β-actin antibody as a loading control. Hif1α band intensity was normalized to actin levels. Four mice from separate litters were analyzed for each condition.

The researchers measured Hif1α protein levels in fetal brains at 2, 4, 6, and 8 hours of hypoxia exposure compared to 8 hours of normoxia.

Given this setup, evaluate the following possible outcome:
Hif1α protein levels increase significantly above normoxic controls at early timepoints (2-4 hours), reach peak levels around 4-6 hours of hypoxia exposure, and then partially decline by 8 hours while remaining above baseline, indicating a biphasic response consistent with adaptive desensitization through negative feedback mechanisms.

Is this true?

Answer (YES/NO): YES